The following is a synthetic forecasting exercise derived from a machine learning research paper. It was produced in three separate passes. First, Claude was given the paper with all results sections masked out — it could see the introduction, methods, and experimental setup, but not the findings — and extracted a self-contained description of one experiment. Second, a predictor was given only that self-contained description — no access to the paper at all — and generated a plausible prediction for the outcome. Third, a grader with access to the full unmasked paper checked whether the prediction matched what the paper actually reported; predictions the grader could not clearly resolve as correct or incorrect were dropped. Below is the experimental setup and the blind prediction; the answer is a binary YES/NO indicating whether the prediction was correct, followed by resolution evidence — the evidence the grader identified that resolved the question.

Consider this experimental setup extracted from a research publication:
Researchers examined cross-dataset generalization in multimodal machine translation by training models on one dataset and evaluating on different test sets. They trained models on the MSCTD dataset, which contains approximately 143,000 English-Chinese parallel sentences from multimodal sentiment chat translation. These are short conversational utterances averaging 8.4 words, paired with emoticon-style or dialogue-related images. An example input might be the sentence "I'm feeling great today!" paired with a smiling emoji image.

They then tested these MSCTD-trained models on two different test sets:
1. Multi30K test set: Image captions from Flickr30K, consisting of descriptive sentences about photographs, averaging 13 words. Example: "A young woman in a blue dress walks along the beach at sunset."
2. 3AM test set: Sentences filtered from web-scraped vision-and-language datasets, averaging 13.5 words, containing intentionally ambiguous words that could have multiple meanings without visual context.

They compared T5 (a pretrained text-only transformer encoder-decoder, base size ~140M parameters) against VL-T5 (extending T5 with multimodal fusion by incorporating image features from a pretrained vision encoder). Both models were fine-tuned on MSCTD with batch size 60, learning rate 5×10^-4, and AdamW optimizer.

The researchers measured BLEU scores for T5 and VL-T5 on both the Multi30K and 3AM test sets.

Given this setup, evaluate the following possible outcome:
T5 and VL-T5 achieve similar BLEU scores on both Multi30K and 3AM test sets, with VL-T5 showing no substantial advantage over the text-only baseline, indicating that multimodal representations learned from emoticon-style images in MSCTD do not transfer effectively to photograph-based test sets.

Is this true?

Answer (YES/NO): YES